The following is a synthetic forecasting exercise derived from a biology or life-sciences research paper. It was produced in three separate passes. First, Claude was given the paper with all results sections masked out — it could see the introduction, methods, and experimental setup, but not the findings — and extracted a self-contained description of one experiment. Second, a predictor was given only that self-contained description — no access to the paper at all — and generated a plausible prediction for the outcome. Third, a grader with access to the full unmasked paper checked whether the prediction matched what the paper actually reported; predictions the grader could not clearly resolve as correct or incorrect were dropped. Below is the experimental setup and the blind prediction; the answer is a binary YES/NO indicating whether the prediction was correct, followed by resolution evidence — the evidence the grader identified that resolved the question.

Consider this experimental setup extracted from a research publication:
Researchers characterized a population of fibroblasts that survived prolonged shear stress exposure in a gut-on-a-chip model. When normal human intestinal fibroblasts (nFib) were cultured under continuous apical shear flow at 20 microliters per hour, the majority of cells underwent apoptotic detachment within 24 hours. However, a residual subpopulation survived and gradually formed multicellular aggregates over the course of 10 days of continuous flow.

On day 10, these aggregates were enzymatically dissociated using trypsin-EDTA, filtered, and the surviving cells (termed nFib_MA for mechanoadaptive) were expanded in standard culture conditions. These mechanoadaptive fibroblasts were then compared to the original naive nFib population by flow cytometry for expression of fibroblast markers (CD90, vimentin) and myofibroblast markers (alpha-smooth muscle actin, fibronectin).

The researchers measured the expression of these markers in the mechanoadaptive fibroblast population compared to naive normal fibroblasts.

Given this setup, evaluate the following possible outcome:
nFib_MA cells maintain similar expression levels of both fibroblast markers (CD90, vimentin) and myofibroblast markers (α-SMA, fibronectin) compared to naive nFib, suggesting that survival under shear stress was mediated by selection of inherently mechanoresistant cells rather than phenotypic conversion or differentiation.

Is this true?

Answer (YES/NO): NO